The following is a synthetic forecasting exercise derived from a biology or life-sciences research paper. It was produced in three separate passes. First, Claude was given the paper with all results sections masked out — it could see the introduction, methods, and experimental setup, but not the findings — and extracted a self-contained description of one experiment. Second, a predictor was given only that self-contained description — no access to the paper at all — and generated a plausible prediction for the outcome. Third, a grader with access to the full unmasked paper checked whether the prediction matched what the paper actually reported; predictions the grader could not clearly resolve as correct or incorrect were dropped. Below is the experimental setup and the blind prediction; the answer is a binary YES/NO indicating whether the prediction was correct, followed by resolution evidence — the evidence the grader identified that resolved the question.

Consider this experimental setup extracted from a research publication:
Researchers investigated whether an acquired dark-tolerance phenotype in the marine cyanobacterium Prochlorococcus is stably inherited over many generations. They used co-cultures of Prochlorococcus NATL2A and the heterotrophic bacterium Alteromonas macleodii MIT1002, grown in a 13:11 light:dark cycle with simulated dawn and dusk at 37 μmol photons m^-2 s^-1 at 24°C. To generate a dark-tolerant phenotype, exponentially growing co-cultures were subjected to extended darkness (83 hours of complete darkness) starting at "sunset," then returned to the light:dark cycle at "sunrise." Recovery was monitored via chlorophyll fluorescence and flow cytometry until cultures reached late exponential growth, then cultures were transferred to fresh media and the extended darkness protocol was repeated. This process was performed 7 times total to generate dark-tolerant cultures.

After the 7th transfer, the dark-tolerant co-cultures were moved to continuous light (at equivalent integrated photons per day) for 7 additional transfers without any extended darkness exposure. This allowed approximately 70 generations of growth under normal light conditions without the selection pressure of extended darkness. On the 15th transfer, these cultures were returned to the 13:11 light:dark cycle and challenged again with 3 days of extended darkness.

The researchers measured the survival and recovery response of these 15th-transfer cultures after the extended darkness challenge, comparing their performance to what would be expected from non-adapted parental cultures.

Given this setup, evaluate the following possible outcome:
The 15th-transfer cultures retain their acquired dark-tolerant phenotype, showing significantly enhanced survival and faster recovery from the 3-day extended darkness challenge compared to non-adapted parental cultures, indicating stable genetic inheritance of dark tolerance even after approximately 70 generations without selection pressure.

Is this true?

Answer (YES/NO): NO